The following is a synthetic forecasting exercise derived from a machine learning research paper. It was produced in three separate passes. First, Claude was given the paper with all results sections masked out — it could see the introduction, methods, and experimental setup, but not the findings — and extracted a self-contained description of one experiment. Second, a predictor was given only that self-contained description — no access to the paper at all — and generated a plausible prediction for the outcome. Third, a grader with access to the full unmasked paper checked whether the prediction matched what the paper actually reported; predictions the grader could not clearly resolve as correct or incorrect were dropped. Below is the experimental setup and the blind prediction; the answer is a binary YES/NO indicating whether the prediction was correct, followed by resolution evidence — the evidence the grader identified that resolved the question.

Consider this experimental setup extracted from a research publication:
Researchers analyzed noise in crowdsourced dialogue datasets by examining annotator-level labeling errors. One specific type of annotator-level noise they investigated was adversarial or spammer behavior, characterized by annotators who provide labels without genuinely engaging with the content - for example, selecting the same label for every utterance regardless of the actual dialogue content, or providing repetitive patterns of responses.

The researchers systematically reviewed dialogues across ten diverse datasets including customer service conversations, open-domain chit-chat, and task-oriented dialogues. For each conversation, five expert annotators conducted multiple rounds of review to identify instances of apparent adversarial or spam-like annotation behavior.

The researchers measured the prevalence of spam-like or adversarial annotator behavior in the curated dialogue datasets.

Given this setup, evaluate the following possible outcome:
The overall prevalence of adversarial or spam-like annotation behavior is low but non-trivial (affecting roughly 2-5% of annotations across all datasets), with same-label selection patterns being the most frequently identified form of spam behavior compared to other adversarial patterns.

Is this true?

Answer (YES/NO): NO